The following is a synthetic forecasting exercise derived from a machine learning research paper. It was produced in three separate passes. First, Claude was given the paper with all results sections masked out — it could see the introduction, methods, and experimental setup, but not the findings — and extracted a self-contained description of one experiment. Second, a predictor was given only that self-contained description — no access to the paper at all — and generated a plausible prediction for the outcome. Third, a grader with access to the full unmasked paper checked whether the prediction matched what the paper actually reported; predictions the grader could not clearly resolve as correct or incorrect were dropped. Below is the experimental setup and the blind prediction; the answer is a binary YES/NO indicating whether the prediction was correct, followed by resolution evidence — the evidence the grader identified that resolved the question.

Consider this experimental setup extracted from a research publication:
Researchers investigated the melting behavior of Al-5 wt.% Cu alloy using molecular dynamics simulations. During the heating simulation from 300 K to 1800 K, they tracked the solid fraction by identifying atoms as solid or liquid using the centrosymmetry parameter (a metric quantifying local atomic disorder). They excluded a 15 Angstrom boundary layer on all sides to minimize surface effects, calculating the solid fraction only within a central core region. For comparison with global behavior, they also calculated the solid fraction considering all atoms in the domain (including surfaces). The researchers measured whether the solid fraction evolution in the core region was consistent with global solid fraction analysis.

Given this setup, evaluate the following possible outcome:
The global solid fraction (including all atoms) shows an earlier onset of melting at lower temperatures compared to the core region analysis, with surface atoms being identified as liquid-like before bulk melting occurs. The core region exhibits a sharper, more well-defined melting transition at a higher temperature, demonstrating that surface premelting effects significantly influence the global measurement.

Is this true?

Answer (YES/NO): NO